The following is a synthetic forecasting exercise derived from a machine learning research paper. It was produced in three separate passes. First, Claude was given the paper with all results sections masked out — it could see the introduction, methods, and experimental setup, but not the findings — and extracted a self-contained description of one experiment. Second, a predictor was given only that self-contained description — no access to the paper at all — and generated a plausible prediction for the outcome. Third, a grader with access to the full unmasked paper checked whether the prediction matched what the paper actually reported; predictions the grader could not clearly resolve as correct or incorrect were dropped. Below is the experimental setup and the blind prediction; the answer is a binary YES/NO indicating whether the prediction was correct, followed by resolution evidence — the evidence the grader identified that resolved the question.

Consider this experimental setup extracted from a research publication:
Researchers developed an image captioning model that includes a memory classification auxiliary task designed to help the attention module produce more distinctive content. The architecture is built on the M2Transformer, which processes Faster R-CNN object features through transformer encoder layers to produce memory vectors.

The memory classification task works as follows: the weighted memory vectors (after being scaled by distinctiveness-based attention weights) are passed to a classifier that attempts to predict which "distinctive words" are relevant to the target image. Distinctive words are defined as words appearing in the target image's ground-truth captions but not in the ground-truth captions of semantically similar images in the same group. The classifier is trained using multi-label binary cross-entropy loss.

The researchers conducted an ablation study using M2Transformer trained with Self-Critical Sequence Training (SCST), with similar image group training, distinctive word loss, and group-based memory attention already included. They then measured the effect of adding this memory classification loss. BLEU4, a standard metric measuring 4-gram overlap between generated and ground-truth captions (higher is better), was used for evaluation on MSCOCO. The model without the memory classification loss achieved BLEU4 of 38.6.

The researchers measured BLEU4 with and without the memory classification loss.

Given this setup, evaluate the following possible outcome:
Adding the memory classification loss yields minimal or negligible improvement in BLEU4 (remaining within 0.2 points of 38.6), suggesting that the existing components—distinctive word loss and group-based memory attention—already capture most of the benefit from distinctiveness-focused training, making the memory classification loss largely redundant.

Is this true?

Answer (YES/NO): NO